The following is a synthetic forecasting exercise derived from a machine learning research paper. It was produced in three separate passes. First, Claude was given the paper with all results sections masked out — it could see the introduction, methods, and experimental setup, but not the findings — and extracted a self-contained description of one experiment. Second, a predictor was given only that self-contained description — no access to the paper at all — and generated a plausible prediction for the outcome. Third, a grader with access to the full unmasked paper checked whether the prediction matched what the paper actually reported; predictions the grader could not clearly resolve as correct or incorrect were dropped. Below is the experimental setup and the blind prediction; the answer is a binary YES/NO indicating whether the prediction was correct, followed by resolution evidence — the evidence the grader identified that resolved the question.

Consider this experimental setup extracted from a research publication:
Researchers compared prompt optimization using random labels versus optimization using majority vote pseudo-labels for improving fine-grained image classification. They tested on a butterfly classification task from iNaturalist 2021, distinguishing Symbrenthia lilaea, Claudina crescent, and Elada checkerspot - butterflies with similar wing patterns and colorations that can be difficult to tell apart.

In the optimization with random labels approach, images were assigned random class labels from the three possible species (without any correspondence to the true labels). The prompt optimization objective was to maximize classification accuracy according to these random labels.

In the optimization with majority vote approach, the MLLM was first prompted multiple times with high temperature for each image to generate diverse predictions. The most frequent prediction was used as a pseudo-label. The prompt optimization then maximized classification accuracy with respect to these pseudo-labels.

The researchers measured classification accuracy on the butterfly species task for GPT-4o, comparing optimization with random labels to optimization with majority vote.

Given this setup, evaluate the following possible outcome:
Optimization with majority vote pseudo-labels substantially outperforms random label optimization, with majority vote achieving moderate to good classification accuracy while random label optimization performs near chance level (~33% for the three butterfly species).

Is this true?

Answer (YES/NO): NO